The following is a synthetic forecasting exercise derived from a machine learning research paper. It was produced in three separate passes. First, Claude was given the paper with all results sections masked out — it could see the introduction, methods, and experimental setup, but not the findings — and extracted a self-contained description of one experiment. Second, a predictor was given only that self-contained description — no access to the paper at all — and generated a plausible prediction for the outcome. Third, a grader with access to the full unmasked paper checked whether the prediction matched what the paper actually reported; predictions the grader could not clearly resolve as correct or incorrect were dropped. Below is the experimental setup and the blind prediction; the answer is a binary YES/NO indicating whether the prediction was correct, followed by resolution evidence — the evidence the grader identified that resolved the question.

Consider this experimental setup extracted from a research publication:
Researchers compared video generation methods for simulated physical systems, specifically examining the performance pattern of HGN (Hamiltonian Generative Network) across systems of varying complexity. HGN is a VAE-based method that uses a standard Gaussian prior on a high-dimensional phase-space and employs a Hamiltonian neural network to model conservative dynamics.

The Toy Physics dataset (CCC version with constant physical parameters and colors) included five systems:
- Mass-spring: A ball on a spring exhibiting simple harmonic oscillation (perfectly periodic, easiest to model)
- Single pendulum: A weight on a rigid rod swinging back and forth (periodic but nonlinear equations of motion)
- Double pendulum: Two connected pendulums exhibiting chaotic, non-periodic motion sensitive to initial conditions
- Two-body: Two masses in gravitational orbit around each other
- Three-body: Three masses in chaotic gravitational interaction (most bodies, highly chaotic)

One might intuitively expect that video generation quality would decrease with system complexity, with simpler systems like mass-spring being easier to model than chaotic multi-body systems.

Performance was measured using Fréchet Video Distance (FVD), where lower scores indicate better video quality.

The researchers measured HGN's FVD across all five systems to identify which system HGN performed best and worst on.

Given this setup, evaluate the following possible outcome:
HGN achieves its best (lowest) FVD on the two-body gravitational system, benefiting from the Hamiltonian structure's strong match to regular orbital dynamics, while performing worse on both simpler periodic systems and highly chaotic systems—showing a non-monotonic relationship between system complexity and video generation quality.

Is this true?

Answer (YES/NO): NO